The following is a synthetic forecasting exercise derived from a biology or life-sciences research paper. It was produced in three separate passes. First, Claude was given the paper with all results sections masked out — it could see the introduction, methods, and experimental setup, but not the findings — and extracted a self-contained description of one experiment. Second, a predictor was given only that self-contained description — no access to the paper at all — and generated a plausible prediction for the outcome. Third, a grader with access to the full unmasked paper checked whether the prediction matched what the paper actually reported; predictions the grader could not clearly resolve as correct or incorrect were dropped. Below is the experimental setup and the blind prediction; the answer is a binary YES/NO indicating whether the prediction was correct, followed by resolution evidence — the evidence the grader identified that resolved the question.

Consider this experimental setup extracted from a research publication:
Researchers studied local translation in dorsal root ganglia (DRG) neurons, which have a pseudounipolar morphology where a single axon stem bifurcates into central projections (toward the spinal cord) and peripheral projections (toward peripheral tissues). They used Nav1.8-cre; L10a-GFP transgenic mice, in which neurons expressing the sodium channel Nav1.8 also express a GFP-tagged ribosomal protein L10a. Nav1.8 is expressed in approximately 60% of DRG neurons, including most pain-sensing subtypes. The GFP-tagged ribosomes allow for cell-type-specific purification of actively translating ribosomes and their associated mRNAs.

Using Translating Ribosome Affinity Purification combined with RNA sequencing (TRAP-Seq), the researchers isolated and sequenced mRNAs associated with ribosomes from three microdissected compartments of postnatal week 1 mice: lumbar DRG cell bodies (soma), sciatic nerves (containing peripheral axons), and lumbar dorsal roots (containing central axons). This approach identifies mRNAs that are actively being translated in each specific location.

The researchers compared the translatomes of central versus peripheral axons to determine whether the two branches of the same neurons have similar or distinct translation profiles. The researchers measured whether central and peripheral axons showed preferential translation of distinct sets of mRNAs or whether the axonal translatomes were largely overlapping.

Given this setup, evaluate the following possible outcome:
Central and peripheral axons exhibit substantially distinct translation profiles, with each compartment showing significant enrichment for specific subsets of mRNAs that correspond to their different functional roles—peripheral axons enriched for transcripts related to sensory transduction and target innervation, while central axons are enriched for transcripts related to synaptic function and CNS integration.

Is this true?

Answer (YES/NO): NO